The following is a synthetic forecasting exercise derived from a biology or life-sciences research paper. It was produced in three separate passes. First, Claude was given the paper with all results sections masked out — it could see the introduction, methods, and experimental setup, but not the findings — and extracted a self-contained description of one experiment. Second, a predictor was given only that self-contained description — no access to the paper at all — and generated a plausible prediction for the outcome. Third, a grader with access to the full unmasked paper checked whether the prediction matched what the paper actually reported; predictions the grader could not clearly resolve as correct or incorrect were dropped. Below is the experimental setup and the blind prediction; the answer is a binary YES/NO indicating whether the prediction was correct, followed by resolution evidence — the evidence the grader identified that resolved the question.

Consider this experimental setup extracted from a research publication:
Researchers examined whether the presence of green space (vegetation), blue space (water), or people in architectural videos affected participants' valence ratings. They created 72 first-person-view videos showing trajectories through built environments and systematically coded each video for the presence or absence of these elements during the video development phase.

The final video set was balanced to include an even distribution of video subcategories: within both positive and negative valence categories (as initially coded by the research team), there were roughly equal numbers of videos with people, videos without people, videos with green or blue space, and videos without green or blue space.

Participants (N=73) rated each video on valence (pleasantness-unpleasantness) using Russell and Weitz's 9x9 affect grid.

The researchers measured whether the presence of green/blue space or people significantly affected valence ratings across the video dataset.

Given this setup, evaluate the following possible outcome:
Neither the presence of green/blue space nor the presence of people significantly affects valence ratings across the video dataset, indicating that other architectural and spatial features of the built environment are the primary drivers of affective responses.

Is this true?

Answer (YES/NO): YES